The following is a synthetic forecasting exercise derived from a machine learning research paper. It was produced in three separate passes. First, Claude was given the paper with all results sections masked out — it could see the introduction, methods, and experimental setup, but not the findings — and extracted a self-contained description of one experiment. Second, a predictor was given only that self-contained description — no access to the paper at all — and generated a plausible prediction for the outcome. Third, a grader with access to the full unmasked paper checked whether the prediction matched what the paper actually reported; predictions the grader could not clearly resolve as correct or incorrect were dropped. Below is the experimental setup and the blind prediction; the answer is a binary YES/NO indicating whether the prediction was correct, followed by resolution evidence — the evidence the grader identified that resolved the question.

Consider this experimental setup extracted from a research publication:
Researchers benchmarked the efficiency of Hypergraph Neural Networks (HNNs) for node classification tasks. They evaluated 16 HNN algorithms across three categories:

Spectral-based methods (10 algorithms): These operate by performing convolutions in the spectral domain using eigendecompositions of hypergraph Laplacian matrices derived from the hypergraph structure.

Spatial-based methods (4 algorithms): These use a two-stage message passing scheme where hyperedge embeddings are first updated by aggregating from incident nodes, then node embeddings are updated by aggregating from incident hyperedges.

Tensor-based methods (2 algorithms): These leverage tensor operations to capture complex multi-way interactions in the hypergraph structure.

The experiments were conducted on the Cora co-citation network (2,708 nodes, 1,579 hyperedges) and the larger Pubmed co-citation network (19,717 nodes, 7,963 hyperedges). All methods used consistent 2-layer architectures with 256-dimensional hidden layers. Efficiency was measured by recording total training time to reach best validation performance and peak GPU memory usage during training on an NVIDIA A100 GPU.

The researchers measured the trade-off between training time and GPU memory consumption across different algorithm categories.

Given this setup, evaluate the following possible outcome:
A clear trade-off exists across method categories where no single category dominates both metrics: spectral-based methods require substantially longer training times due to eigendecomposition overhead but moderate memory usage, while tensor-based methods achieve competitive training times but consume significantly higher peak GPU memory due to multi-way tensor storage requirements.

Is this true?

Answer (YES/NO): NO